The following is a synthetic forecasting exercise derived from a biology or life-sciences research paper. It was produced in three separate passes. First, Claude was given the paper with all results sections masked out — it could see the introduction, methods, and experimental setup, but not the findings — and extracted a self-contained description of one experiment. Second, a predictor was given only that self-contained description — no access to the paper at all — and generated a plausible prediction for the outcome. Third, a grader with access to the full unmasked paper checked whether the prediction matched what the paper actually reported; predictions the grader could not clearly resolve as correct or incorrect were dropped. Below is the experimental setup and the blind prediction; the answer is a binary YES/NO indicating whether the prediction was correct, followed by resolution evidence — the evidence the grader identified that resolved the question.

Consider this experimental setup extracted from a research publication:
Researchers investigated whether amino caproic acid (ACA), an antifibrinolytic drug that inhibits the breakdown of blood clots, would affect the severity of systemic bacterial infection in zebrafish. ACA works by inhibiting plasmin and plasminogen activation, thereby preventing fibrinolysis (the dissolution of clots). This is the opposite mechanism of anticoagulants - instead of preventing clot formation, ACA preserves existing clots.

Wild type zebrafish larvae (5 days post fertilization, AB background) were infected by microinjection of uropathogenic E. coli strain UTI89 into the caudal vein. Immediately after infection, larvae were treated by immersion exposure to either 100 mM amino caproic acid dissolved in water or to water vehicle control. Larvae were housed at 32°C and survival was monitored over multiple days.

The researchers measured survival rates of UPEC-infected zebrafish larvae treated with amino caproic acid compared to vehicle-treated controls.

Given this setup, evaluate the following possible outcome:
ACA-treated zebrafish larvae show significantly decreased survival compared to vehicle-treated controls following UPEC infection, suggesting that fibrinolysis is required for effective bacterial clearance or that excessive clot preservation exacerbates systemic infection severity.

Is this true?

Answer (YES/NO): NO